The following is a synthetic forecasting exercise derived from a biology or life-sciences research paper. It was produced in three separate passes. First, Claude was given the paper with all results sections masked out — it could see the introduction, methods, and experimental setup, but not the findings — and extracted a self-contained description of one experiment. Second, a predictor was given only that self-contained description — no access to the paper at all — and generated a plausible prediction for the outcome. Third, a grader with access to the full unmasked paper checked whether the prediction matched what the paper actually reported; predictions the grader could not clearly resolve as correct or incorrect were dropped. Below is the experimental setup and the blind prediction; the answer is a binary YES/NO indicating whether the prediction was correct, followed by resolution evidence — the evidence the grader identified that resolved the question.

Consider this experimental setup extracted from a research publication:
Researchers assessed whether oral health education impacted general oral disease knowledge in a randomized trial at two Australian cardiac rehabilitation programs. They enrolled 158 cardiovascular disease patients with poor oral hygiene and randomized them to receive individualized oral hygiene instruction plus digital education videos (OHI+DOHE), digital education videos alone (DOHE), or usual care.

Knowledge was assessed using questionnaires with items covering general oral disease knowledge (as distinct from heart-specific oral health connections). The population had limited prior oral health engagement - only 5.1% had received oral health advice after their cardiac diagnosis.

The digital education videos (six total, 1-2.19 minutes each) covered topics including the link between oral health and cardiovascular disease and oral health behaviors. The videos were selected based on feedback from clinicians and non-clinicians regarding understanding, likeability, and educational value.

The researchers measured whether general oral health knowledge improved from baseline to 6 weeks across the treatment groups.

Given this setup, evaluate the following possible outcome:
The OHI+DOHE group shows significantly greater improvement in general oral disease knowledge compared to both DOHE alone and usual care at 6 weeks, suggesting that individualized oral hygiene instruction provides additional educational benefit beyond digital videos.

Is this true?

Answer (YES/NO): NO